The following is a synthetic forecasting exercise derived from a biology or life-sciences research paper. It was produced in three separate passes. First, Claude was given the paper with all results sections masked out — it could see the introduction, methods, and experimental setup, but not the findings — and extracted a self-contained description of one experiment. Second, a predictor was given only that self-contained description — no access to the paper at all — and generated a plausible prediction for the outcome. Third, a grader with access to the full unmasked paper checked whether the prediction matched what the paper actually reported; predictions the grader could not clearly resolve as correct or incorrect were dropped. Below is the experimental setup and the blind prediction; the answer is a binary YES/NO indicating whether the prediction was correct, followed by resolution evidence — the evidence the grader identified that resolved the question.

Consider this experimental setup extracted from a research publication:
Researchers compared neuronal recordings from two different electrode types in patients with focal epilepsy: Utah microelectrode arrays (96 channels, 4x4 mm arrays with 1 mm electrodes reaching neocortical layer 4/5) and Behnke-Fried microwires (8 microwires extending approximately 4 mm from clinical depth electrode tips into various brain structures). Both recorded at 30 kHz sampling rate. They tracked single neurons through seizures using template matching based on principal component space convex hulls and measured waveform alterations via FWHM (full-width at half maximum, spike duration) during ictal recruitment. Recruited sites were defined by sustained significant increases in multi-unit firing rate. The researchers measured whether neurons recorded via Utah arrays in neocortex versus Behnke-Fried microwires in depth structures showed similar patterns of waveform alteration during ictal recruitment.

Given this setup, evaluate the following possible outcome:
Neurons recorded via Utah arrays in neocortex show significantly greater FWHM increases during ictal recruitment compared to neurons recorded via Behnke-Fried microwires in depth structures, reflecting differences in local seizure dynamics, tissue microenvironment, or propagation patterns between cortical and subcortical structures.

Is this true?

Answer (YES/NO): NO